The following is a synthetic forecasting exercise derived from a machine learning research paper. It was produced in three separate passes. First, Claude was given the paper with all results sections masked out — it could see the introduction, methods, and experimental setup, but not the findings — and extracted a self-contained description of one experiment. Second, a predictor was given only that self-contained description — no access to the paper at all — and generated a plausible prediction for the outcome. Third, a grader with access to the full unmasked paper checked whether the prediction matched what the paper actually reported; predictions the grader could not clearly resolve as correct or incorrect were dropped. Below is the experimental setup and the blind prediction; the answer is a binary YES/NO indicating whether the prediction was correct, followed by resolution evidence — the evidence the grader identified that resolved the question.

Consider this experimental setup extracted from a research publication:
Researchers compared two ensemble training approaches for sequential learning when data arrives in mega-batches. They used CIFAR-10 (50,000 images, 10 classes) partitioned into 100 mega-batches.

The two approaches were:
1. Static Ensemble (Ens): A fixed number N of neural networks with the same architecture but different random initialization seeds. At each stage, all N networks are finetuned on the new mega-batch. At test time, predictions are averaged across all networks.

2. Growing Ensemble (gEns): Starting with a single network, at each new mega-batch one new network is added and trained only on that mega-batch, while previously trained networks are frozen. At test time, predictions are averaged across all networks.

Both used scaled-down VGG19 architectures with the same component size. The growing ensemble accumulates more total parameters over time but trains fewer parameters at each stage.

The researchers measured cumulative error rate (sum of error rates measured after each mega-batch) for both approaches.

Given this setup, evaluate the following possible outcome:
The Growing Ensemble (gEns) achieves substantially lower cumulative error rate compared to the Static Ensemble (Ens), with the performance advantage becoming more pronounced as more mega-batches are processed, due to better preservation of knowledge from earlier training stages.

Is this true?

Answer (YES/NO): NO